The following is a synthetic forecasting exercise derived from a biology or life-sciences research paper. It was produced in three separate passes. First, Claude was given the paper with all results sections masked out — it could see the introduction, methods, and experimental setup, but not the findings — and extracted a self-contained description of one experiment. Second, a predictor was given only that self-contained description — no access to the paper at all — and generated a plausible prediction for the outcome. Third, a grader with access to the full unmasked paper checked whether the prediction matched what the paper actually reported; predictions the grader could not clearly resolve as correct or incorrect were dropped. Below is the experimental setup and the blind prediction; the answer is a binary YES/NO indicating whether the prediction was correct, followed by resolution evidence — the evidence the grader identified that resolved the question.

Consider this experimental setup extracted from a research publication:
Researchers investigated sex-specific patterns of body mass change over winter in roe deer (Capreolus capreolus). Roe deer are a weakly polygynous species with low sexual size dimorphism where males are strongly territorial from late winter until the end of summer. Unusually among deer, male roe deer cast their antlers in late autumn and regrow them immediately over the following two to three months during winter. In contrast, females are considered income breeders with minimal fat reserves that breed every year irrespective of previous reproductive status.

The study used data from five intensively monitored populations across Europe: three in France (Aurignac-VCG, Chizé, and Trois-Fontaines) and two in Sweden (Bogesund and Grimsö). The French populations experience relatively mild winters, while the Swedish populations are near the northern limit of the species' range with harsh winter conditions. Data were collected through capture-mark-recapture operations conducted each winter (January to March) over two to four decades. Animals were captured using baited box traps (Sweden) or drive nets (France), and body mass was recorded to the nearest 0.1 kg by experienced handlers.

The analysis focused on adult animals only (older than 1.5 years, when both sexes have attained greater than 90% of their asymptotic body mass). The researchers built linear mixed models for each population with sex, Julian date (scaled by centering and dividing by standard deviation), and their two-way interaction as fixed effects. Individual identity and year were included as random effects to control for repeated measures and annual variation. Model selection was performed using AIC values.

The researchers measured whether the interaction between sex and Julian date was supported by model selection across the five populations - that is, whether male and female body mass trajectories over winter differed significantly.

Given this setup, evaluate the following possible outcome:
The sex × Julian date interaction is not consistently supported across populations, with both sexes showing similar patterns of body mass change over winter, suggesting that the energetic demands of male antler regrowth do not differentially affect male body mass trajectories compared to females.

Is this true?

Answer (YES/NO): NO